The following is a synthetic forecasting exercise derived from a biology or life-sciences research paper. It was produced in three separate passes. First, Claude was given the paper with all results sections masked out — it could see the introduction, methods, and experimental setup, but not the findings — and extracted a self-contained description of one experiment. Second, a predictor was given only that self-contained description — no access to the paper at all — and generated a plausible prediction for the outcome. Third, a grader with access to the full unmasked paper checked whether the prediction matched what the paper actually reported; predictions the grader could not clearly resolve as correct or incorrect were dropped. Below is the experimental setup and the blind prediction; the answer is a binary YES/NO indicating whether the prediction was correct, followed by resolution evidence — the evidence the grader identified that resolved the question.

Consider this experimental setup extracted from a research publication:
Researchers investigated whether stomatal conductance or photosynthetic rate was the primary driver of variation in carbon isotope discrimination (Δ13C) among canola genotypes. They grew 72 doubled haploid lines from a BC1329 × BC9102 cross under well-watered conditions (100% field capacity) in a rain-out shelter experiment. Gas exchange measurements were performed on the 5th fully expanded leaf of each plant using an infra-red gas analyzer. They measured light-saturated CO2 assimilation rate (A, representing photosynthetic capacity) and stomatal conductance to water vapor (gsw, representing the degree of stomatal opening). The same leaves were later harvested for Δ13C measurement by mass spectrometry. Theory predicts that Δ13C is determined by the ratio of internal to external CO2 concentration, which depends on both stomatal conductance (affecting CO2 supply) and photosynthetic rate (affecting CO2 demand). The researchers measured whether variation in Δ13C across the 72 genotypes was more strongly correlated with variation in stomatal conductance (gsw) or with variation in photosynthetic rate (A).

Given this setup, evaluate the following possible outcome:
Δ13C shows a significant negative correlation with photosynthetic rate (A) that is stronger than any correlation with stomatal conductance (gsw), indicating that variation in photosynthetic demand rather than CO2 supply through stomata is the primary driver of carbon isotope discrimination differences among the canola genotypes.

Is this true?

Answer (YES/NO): NO